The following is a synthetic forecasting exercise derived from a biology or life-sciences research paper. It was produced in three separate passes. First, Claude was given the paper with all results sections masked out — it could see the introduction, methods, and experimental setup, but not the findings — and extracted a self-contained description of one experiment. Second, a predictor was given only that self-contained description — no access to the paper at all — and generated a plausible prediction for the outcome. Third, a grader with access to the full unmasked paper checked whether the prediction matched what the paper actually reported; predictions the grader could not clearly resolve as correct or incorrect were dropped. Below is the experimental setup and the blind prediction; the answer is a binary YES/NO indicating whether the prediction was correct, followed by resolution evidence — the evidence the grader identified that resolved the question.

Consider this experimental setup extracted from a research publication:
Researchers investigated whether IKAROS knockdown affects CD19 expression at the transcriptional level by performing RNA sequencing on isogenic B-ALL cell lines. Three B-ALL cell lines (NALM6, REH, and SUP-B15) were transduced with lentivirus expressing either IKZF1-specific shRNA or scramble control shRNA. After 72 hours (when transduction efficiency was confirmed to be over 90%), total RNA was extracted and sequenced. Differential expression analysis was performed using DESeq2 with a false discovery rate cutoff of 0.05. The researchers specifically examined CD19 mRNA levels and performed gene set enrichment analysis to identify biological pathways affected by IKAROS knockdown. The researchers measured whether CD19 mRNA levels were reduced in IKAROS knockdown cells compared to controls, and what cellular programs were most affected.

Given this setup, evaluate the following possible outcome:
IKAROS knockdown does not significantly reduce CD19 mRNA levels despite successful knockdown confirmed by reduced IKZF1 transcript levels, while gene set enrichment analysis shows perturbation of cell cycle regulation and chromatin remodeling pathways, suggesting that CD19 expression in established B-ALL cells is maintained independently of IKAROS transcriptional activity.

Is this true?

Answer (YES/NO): NO